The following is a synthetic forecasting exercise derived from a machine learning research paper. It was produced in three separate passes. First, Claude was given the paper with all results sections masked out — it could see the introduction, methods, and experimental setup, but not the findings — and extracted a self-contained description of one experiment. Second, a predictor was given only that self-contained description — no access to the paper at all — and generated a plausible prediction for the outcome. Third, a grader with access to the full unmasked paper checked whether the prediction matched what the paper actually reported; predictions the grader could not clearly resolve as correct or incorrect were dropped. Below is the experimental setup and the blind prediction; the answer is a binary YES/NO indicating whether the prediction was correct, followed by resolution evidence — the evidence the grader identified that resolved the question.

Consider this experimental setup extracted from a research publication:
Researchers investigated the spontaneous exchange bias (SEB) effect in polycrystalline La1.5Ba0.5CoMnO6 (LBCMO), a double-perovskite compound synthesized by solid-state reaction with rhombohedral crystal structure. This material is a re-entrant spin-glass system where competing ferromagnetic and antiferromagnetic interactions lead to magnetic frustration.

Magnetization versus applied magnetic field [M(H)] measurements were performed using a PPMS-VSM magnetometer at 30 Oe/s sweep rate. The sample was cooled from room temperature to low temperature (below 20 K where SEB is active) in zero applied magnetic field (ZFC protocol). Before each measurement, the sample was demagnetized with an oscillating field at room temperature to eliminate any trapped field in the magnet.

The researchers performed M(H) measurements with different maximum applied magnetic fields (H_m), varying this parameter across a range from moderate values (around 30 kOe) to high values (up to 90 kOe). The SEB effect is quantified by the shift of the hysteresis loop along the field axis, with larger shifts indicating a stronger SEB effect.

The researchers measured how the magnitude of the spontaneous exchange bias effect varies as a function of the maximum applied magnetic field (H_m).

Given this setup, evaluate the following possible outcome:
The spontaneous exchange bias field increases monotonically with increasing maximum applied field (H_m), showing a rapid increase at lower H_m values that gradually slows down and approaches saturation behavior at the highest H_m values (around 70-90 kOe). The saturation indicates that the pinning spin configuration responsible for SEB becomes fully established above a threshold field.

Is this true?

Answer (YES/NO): NO